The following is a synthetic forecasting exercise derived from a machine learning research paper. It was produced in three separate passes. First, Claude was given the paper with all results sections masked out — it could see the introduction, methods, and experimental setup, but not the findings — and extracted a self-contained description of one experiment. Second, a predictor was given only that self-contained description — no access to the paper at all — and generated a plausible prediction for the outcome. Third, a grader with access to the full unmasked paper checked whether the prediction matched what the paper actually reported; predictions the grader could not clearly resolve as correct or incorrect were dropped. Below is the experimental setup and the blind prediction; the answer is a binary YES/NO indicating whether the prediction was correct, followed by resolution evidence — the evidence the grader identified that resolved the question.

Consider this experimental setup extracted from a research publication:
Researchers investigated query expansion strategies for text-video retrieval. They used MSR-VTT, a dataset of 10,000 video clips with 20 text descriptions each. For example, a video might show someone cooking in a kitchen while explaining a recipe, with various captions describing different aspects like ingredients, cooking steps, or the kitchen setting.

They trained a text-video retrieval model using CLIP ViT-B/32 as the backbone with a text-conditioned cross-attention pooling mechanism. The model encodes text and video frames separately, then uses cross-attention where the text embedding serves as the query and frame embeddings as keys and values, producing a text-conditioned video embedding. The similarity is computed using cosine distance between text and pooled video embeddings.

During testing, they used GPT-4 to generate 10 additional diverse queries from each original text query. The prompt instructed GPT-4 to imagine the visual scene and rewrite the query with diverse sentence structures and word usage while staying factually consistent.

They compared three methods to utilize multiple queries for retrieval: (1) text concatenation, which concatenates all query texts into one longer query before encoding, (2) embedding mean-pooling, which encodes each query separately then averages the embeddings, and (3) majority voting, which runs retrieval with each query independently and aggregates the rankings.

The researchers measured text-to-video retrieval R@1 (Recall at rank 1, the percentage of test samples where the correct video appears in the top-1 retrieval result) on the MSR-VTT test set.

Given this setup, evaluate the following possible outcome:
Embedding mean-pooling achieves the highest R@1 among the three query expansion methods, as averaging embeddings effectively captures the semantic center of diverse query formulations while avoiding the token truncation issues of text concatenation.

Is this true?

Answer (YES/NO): NO